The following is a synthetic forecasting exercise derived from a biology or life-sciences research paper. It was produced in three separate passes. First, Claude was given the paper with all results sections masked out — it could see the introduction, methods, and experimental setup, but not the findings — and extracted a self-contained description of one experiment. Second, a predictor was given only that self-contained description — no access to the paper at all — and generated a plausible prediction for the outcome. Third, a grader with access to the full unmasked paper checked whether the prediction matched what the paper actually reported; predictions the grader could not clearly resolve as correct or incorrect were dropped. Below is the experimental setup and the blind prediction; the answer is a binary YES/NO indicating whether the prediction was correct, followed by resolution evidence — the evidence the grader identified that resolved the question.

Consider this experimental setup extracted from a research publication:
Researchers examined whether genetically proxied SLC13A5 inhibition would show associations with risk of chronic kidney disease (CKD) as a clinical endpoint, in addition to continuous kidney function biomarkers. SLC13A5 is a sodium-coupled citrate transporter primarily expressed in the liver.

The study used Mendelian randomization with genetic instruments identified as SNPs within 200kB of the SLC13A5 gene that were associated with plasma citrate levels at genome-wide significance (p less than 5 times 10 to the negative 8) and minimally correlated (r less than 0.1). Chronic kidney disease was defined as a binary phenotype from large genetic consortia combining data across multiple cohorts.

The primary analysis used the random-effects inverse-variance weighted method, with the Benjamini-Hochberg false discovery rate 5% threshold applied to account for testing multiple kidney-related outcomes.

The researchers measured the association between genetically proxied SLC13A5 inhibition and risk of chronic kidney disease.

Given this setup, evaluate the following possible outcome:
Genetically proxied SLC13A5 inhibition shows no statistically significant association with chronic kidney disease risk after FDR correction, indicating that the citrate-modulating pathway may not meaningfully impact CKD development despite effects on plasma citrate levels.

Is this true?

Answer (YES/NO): YES